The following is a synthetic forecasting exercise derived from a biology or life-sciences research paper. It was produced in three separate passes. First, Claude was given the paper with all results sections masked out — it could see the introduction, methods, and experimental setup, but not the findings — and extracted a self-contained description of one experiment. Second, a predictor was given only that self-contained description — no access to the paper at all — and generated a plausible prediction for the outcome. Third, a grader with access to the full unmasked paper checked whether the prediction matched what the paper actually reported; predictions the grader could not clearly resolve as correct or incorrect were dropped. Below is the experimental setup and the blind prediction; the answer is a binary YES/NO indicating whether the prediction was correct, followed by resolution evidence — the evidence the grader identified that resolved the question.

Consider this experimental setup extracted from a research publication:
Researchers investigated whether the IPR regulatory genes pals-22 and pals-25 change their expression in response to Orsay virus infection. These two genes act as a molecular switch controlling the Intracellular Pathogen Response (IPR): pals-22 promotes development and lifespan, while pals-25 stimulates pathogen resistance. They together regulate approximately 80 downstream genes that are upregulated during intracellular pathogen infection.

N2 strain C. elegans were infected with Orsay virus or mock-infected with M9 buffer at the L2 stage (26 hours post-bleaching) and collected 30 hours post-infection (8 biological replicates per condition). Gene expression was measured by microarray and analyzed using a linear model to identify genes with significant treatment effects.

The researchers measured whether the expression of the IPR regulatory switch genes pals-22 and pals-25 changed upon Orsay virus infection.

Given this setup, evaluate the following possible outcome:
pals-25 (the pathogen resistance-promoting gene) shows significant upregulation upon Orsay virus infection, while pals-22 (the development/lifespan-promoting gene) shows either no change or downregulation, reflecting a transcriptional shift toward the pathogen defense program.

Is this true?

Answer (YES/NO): NO